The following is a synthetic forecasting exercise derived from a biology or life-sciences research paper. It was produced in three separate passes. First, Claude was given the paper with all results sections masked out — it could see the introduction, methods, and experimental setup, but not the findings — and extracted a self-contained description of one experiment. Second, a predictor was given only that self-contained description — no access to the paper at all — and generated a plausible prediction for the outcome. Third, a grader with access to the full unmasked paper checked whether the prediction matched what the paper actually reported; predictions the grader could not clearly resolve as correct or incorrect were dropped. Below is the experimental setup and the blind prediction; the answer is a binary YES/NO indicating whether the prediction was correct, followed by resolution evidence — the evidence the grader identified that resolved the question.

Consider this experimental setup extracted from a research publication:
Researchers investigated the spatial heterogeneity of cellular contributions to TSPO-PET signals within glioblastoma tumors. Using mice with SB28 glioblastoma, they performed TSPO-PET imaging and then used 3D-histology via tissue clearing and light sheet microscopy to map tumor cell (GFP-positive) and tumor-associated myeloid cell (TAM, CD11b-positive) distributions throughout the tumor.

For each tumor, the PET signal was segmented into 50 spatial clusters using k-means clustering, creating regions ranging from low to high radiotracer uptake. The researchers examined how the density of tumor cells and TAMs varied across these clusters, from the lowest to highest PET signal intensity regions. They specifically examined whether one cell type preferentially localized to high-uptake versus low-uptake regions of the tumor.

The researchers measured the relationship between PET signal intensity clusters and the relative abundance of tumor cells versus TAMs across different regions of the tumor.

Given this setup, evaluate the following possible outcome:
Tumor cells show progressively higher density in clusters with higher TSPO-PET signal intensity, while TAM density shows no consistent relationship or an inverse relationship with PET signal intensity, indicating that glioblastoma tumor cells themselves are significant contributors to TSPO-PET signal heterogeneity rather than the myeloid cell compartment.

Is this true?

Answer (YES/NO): NO